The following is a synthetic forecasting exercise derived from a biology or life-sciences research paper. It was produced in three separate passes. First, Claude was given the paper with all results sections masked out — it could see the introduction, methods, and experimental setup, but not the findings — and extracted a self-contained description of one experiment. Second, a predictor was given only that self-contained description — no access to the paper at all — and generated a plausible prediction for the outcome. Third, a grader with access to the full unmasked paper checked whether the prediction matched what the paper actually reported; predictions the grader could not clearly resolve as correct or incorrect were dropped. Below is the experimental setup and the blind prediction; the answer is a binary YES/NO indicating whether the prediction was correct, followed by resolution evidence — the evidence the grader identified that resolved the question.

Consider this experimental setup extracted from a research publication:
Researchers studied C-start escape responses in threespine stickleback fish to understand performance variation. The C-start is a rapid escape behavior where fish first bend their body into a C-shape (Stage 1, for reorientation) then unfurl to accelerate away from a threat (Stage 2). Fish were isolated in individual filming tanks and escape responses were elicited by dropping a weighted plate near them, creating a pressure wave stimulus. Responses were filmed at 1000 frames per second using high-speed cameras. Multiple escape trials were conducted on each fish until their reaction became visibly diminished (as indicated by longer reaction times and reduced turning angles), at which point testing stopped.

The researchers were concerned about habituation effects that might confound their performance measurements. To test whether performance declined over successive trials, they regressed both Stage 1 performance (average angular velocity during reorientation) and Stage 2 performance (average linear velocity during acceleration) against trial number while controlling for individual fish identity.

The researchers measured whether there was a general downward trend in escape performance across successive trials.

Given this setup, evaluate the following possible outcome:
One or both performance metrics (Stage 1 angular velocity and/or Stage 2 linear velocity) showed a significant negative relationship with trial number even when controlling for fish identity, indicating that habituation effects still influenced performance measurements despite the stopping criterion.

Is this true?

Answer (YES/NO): NO